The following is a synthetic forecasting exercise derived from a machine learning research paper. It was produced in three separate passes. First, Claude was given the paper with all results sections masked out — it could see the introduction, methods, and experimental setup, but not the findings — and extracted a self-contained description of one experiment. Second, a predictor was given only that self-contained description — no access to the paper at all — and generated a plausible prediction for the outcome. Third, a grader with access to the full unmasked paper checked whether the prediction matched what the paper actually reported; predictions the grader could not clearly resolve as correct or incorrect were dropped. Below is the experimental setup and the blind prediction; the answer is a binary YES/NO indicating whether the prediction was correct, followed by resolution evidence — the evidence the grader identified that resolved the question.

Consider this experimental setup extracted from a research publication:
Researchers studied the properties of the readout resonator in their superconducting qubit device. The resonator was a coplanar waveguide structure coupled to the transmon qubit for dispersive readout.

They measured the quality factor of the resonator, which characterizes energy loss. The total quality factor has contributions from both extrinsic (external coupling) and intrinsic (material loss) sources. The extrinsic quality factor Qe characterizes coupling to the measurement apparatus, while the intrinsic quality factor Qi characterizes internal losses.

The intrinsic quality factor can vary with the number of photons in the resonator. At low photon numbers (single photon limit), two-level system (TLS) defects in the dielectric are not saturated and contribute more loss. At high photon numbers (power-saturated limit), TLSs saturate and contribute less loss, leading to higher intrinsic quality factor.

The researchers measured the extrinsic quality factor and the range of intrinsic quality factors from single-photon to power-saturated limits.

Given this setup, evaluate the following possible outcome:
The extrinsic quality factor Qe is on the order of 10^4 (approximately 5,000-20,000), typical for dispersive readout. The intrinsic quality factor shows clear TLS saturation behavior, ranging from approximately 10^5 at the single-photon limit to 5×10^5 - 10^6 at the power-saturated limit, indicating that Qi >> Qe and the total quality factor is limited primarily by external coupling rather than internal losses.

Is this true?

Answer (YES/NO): NO